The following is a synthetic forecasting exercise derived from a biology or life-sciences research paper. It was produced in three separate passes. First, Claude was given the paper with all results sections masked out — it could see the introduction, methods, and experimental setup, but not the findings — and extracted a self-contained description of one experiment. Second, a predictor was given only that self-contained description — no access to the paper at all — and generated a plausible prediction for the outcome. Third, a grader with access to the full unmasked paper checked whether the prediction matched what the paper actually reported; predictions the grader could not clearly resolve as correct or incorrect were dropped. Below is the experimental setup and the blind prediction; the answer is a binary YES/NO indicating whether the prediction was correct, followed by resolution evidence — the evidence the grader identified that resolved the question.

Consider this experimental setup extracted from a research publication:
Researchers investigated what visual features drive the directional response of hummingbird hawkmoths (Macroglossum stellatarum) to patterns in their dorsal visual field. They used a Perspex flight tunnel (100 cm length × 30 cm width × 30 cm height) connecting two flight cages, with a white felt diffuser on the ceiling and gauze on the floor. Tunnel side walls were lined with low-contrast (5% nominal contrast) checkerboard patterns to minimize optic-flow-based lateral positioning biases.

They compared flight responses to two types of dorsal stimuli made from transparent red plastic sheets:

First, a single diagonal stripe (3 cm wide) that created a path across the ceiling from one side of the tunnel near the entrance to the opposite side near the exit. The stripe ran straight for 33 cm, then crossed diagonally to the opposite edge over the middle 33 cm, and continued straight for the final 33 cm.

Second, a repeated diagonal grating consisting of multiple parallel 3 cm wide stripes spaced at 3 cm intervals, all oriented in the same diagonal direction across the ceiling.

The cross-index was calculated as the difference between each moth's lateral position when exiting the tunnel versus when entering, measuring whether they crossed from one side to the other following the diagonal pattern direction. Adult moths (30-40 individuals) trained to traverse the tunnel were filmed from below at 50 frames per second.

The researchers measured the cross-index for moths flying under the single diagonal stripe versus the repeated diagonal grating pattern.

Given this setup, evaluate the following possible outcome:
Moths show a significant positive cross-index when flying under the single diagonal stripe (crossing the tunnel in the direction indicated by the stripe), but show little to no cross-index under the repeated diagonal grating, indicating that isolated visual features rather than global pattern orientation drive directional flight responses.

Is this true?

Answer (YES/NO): NO